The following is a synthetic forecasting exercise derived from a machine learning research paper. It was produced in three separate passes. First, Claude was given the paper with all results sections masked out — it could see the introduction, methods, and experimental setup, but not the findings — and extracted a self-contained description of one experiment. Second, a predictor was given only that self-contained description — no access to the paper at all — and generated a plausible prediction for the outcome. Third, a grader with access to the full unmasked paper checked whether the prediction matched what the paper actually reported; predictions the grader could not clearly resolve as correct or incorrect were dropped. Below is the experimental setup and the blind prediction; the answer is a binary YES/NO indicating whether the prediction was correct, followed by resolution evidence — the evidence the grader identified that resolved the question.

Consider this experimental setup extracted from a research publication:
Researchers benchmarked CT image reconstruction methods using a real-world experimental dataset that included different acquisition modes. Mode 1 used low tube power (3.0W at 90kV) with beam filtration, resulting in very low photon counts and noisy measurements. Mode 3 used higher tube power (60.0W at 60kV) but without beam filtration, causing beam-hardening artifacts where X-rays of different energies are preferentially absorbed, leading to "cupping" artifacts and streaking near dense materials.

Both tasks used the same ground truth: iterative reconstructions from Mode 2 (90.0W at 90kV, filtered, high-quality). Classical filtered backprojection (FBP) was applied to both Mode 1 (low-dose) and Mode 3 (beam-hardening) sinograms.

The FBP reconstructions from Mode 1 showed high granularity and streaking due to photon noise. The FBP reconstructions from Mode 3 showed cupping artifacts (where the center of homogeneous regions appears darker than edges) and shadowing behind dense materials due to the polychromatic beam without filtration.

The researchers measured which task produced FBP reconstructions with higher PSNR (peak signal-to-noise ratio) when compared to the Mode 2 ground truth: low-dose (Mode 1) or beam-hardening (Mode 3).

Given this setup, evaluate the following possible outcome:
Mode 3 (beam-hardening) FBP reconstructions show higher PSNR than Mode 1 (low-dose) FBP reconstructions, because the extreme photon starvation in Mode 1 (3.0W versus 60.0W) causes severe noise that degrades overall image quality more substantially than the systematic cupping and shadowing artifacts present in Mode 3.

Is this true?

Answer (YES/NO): NO